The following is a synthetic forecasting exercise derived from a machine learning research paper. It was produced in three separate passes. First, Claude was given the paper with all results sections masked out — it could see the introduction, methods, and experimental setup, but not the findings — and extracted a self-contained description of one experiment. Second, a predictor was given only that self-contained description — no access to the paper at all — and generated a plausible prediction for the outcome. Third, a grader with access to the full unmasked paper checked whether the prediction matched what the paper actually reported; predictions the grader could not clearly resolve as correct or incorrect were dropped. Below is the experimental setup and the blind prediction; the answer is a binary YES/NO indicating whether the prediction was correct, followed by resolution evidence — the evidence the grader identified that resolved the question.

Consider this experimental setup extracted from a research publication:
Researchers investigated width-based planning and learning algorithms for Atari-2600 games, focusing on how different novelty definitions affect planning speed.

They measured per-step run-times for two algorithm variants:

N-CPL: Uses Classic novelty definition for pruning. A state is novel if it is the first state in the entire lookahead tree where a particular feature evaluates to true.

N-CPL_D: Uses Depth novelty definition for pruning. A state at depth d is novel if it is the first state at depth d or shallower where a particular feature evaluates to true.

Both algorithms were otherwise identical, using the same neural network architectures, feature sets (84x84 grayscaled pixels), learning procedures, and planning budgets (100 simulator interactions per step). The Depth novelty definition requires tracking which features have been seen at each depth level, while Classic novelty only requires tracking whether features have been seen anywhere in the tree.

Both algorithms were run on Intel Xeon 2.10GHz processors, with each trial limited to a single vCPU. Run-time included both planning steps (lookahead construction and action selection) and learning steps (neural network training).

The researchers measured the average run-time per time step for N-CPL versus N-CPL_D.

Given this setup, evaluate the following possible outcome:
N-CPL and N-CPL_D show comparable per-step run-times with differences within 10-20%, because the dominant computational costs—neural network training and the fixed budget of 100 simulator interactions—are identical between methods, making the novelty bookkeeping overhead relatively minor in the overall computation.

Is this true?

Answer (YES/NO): YES